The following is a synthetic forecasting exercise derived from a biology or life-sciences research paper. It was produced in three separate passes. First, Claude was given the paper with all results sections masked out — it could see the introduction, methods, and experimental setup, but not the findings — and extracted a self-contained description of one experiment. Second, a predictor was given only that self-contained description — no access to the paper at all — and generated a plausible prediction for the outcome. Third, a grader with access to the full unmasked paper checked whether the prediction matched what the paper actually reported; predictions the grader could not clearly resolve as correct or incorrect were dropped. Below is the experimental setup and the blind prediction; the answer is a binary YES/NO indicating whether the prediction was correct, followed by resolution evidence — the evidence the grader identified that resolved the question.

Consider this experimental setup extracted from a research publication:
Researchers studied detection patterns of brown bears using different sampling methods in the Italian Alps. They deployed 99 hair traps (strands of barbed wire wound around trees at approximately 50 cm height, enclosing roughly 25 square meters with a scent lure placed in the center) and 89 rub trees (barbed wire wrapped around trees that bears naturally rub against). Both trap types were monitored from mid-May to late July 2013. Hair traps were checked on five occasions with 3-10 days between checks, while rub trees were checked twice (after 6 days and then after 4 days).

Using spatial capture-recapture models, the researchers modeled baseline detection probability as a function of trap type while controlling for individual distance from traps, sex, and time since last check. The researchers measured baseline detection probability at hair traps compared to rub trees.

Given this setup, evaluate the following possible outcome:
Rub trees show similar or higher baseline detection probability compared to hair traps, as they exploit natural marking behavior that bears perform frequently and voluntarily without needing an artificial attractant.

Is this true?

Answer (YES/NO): NO